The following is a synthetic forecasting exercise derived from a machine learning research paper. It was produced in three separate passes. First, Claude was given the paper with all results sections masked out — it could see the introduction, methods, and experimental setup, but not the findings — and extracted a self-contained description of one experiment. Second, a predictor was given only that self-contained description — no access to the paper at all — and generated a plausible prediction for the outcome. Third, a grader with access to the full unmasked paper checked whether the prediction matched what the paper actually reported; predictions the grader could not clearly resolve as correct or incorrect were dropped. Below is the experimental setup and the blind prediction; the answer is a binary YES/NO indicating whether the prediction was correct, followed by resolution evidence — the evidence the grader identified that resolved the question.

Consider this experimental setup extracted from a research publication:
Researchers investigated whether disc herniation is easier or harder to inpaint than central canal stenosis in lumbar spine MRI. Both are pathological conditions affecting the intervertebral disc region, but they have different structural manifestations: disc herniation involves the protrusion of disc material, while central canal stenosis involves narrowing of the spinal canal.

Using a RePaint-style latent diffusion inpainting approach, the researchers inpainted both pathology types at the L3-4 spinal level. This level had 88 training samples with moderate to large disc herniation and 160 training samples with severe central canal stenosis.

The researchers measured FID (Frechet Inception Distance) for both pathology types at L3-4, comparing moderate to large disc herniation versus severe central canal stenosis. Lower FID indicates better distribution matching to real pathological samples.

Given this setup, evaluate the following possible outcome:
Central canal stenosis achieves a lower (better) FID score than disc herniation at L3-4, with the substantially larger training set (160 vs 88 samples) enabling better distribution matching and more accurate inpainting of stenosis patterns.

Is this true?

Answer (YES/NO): NO